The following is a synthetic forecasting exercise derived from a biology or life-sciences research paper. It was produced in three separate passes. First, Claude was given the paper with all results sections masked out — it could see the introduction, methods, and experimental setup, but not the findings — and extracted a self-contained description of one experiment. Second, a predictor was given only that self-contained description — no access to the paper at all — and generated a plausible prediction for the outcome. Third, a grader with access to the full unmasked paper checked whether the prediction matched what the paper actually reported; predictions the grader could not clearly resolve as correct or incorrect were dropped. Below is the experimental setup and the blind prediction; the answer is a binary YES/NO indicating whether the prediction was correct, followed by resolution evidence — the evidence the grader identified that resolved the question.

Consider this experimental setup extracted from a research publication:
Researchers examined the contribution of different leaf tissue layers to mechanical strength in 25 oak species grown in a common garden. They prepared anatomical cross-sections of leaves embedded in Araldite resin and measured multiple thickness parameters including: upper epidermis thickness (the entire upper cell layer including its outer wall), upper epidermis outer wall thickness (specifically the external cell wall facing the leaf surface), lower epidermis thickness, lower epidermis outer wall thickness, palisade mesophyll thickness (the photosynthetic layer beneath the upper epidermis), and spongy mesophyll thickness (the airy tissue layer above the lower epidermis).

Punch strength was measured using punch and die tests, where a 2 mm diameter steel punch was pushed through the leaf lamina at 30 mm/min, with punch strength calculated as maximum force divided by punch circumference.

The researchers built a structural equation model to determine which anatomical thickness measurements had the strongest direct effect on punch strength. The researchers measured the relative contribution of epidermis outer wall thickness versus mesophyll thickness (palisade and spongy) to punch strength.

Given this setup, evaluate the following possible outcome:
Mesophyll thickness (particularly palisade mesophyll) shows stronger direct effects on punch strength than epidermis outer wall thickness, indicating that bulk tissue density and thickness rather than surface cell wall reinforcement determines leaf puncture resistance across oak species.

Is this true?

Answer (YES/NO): NO